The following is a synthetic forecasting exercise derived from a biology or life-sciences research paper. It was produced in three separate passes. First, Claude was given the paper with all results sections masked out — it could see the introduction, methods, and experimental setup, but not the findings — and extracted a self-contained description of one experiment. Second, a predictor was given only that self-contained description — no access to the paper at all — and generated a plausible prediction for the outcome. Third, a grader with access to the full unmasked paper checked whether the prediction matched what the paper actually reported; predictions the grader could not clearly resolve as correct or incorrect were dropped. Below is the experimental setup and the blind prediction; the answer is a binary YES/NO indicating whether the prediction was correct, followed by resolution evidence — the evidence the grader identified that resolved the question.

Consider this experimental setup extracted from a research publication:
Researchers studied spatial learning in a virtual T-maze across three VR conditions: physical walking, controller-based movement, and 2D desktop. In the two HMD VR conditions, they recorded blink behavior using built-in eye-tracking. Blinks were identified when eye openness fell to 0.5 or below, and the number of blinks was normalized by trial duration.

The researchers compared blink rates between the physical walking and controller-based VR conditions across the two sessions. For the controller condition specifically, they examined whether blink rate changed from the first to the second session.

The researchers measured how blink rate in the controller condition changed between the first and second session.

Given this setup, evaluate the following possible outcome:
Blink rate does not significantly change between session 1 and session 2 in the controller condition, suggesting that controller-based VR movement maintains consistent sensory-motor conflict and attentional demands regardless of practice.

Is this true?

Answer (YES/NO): NO